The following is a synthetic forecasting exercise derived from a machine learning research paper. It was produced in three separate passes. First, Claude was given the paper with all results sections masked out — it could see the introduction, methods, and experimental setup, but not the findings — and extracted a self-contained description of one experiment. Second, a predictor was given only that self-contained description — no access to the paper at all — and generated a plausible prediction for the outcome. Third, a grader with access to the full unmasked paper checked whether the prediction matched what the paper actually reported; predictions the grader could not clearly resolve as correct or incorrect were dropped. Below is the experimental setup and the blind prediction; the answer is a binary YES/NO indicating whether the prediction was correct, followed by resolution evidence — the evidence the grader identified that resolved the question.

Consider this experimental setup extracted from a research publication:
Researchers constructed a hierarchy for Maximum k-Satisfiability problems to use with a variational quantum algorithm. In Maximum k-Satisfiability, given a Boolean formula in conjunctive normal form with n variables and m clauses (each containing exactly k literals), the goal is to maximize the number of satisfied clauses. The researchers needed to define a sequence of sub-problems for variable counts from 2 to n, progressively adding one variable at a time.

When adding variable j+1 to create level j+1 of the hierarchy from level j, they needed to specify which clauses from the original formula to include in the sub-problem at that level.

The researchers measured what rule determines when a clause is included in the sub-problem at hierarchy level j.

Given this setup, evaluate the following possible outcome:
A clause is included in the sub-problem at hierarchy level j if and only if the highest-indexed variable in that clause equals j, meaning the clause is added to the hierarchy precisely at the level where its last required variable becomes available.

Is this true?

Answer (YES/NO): NO